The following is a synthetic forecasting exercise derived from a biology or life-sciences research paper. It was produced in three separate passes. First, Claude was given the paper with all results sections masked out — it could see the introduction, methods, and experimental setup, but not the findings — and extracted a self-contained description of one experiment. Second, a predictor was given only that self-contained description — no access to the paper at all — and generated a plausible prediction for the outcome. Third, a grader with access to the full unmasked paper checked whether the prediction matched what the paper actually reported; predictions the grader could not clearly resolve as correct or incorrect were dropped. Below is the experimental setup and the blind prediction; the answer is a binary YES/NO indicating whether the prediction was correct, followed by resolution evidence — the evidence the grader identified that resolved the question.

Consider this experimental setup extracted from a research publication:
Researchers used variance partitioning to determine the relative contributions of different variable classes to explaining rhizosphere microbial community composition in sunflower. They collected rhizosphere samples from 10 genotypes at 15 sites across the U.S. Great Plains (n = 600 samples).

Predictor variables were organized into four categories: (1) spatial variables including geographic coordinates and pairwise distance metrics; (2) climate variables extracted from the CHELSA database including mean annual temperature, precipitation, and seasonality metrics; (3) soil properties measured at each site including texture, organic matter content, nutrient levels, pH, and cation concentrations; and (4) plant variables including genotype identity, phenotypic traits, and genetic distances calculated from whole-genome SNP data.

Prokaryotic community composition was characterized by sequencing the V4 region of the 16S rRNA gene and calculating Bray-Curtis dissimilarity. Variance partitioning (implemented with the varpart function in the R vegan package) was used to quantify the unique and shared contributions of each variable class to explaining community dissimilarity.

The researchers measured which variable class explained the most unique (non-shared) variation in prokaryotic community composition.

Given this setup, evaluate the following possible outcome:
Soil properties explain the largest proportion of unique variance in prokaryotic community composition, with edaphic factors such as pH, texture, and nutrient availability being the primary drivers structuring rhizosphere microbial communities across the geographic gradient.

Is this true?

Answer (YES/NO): YES